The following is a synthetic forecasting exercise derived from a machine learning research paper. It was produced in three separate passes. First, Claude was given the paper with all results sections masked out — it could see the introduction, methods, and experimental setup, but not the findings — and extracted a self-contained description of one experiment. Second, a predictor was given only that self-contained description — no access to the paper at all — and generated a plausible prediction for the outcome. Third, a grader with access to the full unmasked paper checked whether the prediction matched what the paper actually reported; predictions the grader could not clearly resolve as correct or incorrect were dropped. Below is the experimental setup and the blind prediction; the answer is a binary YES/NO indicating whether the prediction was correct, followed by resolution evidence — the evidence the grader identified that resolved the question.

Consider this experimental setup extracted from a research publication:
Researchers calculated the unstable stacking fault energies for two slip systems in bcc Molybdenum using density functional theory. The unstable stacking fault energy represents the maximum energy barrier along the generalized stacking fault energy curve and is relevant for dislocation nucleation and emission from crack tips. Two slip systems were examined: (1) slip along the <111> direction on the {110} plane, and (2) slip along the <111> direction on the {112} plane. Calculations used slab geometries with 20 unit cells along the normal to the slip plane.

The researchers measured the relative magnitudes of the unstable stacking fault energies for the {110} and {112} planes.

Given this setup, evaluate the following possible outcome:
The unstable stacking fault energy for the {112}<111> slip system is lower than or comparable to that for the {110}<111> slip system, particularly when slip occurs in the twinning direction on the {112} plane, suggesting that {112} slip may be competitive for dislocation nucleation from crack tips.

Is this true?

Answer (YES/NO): NO